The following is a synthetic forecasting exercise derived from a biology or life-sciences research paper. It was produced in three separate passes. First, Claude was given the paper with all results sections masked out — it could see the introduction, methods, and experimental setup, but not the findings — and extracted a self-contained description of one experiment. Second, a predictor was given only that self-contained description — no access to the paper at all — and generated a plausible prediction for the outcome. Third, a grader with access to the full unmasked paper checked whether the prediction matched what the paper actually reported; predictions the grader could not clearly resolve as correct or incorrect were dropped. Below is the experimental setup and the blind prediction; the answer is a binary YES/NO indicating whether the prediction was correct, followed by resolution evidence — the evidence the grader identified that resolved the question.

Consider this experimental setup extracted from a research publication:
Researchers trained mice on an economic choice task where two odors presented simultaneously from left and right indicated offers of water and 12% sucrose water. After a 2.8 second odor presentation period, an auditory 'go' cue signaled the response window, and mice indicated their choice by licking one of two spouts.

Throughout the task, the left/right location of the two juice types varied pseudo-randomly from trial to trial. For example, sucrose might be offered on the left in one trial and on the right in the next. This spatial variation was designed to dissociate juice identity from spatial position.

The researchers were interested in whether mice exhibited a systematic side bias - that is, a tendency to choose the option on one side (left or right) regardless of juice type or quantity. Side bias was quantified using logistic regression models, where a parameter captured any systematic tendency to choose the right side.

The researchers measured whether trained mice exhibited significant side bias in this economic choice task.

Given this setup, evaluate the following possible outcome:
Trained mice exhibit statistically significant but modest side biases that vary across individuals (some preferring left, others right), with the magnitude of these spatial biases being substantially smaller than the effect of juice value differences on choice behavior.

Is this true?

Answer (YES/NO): YES